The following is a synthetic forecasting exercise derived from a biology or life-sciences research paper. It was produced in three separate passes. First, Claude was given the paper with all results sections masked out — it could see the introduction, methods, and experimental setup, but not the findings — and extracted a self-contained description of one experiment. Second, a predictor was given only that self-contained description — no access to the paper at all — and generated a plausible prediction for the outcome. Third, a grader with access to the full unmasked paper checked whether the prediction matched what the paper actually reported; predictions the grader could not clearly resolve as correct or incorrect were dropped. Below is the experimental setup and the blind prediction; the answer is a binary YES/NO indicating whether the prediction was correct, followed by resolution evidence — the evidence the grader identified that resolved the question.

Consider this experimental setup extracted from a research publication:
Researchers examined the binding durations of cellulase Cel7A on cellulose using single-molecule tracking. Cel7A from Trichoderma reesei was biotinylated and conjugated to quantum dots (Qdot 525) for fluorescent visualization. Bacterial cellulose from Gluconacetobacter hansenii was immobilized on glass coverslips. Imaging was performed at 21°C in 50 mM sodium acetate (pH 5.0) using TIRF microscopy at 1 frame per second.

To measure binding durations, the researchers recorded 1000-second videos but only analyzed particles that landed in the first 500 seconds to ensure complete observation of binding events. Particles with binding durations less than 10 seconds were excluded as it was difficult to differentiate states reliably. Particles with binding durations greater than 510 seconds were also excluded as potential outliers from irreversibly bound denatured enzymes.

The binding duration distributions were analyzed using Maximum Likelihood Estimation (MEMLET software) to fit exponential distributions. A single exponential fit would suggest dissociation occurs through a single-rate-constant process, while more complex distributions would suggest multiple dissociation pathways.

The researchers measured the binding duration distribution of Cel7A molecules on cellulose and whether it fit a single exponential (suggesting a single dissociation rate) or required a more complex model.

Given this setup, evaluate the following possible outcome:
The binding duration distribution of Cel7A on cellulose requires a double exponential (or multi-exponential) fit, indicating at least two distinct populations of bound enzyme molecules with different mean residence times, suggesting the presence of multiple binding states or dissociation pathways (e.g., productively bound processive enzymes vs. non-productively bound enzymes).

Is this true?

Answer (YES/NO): YES